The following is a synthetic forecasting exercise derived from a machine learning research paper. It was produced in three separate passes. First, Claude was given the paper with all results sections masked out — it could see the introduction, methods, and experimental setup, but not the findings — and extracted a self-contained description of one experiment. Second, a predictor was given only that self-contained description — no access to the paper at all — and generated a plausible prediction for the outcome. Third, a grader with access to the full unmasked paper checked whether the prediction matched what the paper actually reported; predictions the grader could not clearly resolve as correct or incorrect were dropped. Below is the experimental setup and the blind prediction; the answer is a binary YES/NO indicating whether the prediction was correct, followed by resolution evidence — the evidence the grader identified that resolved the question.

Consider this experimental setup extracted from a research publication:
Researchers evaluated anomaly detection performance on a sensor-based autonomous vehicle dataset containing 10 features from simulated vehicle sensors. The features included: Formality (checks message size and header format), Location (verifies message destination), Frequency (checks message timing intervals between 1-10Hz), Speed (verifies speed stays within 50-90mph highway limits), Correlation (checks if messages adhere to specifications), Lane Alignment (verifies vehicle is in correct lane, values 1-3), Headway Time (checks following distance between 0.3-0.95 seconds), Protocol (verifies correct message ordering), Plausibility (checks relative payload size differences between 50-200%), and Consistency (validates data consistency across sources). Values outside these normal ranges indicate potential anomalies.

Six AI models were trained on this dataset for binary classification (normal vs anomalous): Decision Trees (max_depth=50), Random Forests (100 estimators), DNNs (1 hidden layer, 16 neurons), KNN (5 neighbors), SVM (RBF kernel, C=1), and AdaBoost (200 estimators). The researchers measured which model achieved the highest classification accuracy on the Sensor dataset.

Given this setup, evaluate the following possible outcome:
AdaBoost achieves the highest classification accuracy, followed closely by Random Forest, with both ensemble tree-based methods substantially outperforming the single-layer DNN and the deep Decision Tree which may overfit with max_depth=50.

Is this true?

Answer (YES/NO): NO